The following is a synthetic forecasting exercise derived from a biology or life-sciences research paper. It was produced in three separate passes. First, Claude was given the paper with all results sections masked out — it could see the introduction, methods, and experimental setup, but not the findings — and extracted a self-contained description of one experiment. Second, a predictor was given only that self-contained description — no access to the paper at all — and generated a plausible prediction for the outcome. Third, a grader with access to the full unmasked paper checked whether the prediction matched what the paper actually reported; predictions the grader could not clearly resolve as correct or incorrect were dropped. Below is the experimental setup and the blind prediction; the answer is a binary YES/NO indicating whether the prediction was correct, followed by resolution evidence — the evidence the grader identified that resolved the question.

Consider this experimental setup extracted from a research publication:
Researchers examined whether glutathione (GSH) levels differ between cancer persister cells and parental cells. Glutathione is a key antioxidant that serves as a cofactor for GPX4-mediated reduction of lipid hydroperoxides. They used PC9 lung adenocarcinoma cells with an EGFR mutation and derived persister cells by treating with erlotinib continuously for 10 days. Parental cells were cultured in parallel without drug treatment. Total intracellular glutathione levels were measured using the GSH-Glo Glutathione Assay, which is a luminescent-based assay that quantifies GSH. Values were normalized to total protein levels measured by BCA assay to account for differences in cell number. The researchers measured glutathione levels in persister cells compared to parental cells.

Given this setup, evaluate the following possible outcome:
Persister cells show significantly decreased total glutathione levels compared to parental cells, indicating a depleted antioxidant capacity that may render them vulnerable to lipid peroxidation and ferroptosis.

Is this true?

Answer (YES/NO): NO